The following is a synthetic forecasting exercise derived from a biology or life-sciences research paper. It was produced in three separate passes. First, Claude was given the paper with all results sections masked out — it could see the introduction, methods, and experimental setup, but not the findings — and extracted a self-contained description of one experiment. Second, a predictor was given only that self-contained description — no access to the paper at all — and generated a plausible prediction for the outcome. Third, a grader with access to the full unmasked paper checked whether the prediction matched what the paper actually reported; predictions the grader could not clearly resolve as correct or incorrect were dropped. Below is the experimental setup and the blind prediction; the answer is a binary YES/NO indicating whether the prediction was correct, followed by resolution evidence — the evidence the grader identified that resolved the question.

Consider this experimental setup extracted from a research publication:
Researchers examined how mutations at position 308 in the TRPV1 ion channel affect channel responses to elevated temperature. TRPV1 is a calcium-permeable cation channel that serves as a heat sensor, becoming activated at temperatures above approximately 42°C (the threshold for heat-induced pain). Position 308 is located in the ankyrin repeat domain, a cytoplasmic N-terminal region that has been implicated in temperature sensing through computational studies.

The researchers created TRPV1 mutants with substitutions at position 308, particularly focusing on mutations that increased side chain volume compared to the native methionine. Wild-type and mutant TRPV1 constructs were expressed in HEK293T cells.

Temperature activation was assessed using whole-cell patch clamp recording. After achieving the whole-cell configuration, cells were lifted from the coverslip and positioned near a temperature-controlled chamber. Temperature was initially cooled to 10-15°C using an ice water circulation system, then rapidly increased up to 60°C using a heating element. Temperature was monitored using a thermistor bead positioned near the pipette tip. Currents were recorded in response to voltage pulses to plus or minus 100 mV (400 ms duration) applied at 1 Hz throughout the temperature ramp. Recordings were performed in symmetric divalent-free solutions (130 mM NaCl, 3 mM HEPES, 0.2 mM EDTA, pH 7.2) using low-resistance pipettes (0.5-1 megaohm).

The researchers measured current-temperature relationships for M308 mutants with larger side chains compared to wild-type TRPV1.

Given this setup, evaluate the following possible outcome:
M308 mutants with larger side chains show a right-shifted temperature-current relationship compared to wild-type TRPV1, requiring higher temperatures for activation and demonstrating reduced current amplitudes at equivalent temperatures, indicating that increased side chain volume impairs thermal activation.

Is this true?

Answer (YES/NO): NO